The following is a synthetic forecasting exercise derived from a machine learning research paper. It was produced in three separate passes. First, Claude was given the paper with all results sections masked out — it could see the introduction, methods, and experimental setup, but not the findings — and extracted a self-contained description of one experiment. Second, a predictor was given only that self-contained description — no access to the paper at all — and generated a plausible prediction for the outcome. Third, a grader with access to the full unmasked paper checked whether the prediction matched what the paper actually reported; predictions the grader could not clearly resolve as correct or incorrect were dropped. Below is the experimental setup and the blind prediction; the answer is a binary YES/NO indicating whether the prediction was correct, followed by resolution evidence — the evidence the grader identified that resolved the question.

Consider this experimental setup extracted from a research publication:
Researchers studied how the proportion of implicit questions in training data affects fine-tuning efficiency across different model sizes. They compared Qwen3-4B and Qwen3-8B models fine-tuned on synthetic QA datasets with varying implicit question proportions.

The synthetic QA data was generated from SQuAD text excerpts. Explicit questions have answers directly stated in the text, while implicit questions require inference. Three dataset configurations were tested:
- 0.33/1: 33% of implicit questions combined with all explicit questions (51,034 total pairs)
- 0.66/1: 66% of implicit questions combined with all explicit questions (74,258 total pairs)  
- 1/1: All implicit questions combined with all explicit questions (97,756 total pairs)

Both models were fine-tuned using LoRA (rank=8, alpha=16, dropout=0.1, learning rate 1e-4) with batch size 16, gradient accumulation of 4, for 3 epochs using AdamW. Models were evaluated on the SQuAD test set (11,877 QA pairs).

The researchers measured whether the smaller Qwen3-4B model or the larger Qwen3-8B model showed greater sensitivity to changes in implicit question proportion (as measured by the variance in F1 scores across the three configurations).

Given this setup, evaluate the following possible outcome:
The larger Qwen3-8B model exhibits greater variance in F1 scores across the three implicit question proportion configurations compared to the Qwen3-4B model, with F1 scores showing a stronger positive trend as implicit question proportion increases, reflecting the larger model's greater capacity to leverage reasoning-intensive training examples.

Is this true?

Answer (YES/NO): NO